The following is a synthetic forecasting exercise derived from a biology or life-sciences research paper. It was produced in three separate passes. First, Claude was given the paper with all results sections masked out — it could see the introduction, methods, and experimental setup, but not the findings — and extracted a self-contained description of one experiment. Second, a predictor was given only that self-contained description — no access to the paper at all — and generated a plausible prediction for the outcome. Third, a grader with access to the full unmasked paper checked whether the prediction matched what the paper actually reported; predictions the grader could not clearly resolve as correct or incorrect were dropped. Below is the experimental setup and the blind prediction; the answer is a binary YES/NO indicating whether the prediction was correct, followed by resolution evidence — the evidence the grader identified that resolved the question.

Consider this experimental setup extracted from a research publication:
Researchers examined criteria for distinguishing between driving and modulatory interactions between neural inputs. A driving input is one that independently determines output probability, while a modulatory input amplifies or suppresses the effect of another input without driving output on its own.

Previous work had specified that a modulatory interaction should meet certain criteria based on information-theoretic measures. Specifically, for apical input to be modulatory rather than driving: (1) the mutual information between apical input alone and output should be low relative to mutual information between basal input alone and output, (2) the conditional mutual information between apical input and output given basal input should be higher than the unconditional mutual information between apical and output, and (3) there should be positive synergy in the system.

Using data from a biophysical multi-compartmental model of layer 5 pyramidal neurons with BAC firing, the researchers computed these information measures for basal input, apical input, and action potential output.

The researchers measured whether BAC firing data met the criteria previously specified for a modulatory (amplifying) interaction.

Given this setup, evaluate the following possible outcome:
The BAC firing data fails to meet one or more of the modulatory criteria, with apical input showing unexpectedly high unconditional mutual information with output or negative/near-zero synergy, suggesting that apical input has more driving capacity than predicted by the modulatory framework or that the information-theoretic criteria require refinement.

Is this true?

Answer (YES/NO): NO